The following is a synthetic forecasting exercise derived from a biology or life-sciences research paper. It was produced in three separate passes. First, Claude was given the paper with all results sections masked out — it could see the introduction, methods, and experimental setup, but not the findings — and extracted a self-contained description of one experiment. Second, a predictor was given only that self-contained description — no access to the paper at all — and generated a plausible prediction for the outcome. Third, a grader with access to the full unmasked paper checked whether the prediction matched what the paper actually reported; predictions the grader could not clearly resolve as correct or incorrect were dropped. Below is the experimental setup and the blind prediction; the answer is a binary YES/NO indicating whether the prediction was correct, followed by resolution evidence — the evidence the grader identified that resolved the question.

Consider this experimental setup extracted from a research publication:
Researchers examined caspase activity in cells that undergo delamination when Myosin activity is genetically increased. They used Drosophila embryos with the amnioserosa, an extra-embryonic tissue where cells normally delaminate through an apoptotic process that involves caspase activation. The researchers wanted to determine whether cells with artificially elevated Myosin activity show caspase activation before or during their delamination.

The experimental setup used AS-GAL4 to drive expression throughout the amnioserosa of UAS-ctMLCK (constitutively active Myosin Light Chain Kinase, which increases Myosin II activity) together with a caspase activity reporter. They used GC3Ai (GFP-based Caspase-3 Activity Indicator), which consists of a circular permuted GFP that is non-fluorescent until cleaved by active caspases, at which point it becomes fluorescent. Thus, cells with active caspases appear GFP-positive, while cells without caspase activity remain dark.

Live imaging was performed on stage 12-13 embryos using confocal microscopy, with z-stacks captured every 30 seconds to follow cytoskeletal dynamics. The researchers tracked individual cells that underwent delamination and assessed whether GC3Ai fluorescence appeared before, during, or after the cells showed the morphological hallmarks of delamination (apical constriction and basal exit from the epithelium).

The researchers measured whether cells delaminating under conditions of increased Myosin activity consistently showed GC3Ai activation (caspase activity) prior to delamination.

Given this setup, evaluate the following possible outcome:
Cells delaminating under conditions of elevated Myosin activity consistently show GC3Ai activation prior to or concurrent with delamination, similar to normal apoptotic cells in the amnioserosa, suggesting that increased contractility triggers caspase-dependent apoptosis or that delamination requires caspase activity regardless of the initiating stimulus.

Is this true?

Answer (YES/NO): YES